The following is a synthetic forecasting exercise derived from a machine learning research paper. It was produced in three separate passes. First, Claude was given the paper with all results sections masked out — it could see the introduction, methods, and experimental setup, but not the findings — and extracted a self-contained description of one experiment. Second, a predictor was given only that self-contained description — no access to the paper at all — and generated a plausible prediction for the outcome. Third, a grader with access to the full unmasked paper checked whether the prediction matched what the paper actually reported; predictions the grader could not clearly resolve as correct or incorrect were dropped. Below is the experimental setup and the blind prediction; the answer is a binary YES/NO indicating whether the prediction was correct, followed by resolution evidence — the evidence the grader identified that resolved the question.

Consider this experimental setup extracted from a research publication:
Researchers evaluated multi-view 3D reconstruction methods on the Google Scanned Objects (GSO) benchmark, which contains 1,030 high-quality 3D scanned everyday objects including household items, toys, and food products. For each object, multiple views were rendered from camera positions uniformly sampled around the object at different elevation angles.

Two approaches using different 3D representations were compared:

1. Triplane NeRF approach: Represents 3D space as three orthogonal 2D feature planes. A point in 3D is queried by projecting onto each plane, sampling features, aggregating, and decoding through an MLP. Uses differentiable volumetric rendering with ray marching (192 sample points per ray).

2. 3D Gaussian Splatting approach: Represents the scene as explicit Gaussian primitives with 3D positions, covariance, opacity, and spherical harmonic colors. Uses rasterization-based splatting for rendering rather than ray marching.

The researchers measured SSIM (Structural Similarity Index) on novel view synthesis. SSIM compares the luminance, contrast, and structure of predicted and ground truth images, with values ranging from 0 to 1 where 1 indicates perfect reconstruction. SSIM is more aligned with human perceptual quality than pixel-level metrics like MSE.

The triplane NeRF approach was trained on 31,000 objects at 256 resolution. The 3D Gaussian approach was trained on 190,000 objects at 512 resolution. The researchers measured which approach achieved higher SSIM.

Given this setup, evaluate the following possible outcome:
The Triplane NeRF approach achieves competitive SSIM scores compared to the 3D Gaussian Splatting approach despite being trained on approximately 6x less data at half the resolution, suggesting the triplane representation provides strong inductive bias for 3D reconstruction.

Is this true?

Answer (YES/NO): NO